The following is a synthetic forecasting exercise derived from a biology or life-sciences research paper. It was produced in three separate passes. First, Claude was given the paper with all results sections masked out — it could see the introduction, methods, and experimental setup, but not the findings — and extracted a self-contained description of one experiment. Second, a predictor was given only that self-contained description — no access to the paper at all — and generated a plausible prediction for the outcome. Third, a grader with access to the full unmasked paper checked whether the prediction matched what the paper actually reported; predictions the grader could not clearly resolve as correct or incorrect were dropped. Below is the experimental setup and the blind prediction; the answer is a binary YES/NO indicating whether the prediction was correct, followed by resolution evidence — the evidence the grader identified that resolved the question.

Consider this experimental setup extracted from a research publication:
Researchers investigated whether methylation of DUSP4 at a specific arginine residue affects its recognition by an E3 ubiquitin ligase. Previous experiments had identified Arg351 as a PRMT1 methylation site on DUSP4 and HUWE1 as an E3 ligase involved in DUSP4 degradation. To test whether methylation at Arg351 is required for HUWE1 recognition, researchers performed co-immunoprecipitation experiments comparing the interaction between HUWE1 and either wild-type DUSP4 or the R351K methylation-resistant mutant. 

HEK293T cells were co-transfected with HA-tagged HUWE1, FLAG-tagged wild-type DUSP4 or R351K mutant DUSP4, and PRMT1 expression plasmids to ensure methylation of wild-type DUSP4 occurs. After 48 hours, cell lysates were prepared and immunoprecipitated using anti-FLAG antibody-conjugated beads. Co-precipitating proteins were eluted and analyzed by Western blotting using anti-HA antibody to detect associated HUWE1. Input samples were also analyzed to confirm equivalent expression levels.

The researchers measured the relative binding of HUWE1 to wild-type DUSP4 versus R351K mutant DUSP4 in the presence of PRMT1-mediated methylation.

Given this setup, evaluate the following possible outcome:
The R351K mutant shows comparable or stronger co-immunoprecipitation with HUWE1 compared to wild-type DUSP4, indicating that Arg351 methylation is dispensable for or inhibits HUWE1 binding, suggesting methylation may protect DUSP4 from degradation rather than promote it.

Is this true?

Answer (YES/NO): NO